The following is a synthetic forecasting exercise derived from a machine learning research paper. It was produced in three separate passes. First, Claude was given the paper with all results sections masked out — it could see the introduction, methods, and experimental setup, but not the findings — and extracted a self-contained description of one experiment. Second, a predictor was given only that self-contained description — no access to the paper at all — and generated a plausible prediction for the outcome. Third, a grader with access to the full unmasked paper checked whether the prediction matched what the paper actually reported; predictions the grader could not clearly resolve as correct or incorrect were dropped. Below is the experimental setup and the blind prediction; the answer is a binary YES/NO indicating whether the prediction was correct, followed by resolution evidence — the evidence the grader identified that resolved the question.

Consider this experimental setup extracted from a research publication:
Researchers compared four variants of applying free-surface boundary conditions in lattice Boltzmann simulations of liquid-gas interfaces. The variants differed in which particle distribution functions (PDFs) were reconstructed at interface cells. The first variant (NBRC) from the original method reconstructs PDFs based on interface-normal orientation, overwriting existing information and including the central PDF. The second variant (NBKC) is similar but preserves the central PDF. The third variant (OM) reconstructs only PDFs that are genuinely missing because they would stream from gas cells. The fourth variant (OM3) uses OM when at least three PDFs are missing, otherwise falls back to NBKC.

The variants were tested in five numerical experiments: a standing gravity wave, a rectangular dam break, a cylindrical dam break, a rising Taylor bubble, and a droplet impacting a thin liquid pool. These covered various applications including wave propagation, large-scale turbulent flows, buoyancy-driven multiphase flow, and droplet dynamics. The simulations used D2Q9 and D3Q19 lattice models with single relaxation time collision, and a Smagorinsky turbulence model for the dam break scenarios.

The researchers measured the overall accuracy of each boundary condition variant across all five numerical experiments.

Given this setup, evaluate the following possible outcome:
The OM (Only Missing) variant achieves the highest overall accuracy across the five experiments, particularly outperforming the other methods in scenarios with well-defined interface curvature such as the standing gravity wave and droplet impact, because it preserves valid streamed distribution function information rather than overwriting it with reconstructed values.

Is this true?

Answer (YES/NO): NO